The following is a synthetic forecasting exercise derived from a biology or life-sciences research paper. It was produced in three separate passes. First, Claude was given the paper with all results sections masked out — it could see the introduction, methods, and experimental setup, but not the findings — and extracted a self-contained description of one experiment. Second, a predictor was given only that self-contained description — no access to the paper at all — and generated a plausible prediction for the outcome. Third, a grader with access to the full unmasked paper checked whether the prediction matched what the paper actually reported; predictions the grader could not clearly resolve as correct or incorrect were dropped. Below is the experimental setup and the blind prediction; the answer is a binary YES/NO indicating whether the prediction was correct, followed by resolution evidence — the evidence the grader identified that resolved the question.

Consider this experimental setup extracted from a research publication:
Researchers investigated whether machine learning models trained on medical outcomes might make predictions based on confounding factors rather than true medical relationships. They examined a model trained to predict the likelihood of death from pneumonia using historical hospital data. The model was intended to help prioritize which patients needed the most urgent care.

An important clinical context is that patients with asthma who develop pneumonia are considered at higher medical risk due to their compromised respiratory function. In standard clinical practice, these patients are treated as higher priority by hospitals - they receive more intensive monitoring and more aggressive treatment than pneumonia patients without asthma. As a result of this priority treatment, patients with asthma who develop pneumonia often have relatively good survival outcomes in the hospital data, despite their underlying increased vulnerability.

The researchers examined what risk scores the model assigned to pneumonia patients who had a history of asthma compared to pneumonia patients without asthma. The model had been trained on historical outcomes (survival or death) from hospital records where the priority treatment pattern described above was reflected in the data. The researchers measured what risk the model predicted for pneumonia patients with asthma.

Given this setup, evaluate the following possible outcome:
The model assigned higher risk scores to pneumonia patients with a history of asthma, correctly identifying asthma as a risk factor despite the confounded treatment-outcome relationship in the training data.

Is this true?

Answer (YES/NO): NO